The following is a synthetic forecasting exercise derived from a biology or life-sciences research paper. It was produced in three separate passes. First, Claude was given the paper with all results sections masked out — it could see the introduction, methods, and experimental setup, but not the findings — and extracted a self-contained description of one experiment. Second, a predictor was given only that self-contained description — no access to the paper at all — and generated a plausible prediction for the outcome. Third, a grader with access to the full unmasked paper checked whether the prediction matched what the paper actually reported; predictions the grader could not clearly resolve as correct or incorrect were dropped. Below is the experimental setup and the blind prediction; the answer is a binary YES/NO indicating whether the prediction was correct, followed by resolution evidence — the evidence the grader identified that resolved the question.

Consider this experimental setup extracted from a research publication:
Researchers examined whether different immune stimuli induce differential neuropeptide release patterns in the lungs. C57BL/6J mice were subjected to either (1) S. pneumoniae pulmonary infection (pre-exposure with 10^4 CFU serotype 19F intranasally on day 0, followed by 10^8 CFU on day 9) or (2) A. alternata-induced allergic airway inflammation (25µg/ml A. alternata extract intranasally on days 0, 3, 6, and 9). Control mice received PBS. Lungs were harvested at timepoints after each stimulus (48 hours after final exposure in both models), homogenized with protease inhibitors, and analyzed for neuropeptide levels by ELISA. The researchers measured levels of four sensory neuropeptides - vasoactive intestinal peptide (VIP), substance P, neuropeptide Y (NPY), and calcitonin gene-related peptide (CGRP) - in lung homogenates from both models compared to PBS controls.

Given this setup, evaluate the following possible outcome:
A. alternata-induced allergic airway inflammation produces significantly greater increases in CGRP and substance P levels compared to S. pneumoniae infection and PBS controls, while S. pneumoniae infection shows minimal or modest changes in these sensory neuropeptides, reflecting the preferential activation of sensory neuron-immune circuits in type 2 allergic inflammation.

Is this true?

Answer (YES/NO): NO